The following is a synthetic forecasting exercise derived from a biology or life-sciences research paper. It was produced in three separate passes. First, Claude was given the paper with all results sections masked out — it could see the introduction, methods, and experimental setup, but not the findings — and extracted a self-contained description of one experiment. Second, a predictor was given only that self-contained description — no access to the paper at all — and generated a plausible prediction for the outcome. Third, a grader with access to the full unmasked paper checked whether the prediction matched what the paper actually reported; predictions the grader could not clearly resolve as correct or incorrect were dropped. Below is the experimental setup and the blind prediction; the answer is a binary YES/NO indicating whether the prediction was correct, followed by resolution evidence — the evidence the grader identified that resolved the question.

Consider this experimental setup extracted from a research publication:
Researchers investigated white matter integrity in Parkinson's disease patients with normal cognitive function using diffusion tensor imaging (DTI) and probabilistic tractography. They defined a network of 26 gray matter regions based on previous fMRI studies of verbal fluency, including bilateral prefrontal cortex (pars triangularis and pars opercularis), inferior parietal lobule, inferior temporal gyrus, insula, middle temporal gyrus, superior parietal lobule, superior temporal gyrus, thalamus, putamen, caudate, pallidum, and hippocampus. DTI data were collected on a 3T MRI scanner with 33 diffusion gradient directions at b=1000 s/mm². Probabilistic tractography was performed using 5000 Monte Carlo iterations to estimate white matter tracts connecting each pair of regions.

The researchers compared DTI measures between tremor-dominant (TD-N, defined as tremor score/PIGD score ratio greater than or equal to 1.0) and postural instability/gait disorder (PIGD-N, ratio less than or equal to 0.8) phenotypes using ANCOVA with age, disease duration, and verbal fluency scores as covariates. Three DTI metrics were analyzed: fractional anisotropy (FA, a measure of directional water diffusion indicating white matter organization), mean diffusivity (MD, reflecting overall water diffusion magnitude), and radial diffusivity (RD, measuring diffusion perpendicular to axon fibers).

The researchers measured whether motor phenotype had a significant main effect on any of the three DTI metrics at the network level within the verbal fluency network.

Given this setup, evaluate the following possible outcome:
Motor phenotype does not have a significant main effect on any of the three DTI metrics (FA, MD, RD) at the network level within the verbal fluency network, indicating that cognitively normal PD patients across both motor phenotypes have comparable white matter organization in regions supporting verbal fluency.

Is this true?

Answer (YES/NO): NO